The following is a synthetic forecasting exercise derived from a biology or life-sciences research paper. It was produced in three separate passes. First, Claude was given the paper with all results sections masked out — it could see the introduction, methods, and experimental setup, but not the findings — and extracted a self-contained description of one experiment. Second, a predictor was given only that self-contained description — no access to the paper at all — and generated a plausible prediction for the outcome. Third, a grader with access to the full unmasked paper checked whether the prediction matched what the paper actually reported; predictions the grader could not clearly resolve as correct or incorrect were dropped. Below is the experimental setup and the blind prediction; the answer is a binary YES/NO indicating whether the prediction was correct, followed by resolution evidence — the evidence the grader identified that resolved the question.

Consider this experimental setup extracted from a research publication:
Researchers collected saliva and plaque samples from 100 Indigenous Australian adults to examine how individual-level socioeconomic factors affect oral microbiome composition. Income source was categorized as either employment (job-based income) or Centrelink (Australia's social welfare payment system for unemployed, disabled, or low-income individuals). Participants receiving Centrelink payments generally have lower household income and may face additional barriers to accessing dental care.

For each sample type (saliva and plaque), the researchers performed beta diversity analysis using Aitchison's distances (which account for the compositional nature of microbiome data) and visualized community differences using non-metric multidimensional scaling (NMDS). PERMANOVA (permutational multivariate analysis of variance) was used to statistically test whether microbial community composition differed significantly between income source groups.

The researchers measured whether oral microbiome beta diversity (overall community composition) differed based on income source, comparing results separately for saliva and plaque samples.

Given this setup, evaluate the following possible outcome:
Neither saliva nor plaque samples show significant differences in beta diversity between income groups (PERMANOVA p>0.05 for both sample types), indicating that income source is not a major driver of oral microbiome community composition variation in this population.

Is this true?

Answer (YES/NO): NO